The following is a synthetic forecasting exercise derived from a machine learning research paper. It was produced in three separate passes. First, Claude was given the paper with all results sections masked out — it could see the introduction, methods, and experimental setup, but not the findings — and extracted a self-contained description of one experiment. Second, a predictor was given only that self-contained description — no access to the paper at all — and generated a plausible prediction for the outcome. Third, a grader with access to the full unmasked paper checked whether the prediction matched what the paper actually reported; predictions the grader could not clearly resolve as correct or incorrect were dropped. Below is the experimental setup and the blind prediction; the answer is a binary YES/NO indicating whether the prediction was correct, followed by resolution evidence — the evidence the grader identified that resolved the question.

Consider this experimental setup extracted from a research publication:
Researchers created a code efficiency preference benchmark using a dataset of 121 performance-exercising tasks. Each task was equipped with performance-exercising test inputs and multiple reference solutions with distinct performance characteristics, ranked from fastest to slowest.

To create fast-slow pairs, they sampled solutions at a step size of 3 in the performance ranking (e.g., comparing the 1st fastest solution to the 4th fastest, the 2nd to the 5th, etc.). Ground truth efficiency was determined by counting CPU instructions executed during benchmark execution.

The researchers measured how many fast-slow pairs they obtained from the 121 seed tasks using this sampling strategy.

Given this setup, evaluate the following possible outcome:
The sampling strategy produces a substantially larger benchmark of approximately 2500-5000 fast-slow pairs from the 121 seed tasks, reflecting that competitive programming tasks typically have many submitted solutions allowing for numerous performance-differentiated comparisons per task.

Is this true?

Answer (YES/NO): NO